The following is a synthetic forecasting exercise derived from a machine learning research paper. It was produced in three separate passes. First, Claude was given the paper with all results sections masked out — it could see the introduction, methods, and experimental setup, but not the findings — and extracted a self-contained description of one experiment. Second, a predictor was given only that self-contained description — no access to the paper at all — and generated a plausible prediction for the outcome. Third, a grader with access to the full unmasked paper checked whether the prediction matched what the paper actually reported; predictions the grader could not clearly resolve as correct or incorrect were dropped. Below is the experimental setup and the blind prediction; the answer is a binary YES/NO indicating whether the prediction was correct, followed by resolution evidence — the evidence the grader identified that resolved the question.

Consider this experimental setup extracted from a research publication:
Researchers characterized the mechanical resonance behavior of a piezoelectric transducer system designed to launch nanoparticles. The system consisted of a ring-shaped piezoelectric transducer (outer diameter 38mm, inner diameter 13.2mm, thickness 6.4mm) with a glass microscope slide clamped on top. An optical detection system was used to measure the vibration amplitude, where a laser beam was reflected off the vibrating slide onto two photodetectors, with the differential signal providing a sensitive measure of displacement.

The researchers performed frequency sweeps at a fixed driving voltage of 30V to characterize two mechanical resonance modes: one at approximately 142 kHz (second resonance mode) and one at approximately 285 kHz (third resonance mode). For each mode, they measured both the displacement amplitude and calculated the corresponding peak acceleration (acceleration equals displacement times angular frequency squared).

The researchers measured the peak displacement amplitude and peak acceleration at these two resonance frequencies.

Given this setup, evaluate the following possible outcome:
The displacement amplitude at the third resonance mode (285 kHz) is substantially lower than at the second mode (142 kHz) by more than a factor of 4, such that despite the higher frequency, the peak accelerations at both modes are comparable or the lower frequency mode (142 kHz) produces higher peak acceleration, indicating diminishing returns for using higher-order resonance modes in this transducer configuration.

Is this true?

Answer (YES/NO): NO